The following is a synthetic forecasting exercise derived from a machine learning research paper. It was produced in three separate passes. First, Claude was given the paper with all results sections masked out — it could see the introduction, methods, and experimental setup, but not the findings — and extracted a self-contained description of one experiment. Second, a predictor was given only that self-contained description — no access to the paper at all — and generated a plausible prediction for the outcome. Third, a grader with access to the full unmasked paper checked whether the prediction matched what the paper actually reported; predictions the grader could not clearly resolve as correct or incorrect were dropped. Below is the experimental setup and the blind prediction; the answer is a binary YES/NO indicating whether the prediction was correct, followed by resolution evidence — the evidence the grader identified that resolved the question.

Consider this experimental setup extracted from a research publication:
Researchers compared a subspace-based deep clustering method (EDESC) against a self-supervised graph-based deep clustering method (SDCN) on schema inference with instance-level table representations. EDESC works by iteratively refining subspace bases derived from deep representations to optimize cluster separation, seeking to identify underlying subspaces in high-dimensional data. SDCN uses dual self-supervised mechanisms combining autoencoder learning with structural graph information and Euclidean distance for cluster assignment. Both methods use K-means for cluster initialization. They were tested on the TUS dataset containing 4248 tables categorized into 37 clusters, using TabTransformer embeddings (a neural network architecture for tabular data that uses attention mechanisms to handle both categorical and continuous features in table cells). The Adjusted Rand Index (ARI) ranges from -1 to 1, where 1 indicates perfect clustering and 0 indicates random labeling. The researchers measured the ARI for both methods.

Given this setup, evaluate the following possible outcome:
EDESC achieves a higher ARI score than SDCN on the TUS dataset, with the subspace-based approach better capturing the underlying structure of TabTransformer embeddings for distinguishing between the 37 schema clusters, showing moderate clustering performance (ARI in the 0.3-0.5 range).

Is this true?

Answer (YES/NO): NO